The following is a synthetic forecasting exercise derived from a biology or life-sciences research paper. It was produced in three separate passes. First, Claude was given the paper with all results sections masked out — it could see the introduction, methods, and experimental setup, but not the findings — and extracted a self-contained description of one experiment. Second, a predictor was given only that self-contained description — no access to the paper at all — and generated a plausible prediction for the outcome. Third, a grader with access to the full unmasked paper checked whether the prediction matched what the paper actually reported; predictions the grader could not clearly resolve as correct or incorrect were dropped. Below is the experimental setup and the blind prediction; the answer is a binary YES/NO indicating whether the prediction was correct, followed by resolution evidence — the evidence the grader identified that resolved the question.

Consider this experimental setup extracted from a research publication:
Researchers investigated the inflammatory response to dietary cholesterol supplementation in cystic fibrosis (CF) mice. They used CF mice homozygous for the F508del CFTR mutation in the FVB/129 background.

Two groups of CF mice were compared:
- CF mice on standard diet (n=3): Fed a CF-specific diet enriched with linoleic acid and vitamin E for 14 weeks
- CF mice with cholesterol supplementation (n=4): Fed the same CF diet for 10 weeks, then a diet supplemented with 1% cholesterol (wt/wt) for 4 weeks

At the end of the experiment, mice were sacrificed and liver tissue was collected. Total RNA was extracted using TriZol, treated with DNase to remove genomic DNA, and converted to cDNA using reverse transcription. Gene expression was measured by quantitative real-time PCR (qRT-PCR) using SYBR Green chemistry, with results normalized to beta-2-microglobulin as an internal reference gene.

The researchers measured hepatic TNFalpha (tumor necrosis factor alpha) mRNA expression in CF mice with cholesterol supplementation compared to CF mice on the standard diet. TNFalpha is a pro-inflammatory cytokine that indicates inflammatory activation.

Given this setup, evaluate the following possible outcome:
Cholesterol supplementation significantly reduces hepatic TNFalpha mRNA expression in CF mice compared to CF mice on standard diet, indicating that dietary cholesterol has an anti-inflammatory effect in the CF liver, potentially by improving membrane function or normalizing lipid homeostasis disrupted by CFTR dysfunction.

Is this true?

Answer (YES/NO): NO